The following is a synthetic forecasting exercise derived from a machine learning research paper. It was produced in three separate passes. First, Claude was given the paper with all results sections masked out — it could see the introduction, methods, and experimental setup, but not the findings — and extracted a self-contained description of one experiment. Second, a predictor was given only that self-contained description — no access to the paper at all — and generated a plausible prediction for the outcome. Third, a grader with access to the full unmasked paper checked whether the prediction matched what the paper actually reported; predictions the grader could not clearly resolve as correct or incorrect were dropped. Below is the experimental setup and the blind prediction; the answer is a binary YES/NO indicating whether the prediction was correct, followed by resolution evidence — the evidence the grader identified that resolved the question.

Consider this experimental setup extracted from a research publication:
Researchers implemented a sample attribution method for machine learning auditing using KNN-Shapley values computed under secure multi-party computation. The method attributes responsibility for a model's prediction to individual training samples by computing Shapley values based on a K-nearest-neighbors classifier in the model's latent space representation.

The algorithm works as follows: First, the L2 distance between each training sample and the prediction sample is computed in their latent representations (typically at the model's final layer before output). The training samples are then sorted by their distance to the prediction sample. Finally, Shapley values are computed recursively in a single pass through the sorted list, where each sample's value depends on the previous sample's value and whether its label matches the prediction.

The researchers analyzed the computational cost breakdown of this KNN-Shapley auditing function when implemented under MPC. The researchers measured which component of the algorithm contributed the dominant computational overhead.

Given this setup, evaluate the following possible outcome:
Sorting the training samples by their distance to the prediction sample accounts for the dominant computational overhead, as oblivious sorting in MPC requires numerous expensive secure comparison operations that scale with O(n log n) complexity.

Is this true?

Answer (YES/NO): NO